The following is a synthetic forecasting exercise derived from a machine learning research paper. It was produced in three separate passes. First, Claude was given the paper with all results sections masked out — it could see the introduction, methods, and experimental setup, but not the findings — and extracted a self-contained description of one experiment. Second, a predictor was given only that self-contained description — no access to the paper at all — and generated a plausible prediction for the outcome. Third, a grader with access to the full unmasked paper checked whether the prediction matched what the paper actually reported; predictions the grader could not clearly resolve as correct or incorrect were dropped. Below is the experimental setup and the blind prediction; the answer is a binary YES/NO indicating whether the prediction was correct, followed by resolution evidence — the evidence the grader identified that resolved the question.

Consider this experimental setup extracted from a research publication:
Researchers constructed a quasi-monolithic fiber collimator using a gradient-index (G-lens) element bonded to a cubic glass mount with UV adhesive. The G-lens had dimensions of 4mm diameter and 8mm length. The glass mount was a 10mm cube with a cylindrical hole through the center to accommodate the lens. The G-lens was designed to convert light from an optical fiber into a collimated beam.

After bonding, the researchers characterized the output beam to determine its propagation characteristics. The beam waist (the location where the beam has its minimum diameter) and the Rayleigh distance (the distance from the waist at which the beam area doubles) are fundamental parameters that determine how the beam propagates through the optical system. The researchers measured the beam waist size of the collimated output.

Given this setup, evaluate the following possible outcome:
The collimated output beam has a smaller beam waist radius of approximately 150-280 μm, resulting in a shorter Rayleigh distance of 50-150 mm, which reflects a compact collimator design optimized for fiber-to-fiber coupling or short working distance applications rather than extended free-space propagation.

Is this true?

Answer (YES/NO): YES